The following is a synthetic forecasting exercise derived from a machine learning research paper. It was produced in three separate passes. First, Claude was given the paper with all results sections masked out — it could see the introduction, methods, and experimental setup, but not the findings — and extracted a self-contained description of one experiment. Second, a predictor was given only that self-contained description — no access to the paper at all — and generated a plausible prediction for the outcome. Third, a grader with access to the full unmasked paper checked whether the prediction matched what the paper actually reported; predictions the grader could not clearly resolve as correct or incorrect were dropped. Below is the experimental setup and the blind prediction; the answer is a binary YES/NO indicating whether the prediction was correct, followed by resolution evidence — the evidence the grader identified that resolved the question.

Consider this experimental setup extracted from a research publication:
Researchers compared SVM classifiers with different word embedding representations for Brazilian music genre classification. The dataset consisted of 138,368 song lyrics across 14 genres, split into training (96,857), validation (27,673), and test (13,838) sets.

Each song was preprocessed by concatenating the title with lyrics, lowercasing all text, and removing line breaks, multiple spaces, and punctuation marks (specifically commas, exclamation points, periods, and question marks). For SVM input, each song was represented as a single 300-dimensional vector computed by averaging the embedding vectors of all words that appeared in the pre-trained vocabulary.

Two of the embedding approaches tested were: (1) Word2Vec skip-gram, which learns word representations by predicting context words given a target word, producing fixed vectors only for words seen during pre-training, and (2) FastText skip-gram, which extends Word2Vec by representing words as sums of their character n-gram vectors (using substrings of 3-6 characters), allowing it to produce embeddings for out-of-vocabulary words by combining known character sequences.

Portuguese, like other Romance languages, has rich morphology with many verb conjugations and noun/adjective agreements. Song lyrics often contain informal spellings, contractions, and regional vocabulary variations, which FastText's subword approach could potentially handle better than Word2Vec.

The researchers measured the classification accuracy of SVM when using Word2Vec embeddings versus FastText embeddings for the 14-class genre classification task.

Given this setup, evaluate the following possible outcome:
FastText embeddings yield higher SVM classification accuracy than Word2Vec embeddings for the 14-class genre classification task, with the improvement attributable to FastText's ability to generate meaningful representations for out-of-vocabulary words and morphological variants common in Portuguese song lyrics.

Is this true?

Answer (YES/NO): NO